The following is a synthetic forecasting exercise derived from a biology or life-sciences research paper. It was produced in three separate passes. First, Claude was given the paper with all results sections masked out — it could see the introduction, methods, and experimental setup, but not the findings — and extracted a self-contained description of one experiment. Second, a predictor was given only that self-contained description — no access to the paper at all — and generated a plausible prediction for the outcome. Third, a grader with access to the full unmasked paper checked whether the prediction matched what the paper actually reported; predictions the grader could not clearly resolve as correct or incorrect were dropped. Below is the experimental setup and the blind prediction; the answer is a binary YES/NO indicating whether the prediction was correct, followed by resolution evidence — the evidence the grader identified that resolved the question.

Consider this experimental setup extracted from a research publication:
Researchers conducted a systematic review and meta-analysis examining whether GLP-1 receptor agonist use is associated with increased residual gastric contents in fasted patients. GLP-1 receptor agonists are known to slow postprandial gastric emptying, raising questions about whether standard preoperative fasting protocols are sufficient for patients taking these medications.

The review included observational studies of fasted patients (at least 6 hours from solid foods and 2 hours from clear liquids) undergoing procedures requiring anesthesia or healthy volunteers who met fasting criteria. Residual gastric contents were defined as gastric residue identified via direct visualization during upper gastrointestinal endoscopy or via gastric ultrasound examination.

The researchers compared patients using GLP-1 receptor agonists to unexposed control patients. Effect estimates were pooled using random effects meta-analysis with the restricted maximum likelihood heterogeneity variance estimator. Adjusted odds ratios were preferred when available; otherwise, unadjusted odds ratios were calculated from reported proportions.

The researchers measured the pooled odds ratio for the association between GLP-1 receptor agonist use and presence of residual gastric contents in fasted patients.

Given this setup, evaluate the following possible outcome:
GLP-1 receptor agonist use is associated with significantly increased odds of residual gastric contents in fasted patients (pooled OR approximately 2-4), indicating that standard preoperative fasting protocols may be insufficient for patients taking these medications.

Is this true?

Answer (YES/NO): NO